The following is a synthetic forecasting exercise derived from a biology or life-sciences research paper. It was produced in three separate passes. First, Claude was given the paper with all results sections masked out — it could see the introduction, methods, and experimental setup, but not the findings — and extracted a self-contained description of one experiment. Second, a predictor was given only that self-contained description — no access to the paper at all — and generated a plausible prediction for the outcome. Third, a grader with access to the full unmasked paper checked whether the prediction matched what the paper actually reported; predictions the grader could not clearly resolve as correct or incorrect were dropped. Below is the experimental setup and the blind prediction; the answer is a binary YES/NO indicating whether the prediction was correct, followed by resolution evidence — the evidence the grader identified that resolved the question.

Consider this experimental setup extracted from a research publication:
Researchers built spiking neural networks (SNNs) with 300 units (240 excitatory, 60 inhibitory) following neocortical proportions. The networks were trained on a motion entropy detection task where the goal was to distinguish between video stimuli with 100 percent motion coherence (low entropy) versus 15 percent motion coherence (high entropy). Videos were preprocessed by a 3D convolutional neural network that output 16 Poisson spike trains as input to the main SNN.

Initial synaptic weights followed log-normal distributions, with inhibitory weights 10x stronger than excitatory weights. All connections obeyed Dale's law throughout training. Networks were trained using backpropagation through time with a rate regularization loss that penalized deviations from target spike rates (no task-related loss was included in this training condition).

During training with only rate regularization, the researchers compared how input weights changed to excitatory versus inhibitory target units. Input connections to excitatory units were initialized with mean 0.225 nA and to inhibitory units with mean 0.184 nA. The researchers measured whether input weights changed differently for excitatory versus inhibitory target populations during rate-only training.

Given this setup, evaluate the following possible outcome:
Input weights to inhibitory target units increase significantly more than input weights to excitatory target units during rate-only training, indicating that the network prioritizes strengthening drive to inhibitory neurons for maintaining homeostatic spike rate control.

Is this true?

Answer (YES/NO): NO